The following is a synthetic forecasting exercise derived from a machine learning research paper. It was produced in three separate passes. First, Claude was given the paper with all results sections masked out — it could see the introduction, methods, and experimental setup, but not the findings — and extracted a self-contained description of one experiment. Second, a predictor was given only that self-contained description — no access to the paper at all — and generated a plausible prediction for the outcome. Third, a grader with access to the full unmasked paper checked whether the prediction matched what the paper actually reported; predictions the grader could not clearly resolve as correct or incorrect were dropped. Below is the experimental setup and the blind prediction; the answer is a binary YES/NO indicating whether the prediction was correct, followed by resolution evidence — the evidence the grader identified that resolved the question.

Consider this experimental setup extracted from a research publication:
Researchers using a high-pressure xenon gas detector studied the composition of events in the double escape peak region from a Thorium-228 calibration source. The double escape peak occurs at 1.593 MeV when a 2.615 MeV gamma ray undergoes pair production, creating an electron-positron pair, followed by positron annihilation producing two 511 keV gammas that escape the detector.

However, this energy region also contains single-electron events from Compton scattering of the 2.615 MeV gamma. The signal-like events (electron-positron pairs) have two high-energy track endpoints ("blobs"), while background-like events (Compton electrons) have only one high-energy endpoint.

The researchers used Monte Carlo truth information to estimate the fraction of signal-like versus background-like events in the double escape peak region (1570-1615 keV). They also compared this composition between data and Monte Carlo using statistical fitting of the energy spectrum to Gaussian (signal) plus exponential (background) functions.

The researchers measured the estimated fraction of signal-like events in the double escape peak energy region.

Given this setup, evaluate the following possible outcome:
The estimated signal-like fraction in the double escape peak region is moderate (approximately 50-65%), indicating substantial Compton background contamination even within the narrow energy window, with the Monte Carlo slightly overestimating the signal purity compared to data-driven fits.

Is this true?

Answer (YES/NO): NO